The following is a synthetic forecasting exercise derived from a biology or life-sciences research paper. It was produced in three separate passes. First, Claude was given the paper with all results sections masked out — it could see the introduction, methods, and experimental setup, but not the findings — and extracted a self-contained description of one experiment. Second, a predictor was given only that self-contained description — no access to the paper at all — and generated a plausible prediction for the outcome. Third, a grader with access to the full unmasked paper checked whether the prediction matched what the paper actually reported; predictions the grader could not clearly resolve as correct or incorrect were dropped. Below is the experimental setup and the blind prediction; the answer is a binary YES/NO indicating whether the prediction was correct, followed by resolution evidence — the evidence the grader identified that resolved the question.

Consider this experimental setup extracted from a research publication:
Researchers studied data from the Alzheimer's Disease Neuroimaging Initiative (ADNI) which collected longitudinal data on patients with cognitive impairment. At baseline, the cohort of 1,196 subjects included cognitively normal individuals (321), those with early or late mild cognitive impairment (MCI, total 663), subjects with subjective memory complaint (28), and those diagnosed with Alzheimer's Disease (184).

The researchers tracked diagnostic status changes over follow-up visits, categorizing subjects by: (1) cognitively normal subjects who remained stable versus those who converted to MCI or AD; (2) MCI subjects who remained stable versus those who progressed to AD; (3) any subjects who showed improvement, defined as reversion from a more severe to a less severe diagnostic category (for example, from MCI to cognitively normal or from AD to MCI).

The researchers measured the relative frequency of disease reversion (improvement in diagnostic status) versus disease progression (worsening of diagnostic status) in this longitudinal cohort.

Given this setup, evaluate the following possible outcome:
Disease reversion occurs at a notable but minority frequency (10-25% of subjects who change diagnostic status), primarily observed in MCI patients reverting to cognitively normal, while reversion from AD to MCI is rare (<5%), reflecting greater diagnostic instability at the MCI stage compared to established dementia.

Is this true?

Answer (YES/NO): NO